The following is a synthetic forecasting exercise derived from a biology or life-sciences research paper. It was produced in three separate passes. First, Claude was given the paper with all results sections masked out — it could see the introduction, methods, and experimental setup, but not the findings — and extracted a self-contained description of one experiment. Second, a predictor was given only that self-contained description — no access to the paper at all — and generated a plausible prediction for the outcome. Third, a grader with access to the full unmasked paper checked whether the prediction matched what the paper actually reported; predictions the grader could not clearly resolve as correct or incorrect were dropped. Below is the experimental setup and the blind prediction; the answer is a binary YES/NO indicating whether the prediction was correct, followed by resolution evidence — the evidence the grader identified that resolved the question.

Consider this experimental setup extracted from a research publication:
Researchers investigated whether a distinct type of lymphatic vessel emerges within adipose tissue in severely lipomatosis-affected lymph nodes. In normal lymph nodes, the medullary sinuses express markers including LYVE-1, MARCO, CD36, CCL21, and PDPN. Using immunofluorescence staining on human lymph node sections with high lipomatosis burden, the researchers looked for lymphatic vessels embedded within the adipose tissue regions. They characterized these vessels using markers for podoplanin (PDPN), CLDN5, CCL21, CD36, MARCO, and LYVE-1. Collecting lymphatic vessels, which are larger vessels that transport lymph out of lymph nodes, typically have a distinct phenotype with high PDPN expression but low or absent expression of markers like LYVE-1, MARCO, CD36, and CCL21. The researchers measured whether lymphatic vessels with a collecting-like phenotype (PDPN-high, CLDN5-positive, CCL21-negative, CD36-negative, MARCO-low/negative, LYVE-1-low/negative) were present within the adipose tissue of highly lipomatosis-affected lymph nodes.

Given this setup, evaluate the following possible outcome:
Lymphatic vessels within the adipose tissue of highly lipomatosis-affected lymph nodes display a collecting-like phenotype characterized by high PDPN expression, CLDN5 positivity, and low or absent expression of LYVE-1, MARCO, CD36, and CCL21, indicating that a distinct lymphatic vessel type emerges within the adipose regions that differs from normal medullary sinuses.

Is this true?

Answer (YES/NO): YES